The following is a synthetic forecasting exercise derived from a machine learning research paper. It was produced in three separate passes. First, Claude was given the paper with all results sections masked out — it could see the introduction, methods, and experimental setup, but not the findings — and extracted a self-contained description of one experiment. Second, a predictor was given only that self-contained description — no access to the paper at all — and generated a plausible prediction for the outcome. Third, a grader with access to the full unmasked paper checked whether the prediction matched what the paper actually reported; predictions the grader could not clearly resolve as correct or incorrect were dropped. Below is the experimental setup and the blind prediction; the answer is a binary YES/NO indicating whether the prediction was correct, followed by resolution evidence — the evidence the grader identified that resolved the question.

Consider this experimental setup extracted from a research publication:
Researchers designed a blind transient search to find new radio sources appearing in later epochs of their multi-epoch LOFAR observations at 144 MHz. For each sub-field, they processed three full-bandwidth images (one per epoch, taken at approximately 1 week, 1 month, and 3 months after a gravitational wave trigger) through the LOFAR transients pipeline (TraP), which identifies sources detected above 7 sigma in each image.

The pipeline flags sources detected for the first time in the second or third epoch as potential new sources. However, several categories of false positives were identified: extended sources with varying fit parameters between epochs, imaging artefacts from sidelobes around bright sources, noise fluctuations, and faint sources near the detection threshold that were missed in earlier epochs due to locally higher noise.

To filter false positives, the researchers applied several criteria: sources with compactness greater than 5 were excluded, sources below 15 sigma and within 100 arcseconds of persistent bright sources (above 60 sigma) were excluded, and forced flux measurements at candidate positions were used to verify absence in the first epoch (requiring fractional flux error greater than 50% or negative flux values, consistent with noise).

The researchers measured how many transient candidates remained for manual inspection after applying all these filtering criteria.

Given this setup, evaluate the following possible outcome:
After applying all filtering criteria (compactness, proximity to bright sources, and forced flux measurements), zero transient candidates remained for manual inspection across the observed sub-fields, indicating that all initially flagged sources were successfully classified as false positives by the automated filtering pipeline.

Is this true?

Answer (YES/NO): NO